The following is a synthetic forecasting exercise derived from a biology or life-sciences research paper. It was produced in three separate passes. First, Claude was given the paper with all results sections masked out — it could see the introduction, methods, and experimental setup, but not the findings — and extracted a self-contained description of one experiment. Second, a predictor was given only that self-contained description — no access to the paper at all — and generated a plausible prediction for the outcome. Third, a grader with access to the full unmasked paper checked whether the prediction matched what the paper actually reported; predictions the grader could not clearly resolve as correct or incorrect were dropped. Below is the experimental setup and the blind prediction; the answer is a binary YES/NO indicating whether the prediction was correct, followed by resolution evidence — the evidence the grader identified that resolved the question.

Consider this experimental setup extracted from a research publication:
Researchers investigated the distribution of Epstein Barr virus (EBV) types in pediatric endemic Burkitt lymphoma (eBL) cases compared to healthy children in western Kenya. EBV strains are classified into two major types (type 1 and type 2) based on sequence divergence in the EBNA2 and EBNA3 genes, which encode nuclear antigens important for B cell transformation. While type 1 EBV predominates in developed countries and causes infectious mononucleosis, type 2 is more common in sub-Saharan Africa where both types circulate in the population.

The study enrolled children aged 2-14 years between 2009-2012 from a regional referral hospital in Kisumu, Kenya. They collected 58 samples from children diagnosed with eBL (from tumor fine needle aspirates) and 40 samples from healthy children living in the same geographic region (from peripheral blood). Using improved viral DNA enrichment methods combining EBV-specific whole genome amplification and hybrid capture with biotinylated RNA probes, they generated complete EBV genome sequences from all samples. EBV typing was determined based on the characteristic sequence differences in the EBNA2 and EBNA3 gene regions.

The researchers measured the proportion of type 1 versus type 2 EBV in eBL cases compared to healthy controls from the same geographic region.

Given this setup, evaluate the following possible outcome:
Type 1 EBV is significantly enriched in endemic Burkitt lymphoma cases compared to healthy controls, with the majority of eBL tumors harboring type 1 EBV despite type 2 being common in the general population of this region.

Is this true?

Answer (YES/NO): YES